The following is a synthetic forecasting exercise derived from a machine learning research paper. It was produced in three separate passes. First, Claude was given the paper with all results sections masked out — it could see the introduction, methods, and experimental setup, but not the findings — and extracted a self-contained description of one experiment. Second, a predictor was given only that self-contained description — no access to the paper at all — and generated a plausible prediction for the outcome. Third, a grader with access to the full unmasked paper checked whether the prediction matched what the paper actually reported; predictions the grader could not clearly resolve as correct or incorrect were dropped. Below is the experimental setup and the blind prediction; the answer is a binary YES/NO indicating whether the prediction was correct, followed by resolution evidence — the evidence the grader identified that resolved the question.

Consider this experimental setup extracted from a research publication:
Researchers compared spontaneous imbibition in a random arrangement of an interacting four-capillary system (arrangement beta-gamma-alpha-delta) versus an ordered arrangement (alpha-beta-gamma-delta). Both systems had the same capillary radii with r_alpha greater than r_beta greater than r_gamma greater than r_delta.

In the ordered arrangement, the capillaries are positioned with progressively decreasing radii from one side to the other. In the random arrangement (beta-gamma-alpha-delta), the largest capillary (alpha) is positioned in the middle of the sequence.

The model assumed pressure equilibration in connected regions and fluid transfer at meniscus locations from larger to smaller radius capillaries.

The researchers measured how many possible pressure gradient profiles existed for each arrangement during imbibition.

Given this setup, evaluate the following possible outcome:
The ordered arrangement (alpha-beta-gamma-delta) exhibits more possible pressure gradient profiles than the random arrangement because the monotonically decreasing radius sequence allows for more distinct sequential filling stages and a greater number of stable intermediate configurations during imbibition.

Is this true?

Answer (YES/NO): NO